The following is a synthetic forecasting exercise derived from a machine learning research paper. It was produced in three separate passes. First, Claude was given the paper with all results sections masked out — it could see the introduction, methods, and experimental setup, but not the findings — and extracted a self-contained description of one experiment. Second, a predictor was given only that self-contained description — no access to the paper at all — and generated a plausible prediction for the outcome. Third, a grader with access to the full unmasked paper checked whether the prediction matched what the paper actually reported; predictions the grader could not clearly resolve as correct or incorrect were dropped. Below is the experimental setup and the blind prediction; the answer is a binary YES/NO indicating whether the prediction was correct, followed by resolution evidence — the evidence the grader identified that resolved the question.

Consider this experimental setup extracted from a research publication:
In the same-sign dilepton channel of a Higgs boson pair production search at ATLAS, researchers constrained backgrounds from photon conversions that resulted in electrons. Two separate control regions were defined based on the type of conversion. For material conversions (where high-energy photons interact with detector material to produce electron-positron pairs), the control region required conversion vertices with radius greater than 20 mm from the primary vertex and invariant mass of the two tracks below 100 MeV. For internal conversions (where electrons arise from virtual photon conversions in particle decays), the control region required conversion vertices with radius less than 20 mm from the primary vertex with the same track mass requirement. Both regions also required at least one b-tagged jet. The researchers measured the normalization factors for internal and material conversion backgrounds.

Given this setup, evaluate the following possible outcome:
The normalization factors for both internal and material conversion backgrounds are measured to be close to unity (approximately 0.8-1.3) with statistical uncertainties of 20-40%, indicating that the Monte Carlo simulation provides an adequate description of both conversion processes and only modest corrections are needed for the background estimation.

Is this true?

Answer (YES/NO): NO